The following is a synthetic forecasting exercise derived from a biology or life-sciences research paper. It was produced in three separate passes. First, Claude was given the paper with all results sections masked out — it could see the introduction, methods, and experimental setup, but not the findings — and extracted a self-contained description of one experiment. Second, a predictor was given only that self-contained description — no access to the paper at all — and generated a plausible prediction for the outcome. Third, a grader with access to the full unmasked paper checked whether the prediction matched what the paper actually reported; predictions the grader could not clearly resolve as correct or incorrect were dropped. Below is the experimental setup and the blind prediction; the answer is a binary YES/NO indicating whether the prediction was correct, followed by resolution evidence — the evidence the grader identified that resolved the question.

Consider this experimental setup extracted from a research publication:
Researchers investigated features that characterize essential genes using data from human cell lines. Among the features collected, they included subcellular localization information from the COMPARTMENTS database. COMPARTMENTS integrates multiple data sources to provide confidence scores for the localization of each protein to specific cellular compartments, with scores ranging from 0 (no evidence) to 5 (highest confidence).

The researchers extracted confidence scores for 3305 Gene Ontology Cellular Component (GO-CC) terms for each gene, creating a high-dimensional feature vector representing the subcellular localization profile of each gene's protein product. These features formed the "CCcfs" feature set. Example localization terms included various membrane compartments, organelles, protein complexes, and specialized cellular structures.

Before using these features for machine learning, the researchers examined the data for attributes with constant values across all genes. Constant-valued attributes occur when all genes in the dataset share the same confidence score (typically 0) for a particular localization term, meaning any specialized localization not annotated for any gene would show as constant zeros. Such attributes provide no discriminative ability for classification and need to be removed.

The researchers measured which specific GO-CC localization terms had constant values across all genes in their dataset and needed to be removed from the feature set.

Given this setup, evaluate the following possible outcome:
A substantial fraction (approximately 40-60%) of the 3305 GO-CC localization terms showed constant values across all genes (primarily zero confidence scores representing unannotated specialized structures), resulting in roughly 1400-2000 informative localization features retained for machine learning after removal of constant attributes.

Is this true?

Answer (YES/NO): NO